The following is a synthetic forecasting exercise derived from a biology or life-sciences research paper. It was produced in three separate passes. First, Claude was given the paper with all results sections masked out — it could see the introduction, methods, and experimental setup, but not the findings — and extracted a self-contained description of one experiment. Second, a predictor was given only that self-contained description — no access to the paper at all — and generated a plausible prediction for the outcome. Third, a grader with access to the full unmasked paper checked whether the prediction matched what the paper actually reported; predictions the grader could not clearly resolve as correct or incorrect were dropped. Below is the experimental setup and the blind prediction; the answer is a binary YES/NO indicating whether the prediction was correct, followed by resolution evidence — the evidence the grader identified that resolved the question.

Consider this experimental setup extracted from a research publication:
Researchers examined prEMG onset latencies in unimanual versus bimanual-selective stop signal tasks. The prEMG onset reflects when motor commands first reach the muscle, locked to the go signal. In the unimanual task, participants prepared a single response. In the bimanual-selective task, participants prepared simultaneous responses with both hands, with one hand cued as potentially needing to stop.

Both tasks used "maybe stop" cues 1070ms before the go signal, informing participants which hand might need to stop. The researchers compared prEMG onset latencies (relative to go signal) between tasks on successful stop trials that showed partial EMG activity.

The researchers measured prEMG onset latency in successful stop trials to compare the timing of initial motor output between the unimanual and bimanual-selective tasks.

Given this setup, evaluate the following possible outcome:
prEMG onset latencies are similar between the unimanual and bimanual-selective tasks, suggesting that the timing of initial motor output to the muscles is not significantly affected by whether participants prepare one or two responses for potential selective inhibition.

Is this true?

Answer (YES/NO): NO